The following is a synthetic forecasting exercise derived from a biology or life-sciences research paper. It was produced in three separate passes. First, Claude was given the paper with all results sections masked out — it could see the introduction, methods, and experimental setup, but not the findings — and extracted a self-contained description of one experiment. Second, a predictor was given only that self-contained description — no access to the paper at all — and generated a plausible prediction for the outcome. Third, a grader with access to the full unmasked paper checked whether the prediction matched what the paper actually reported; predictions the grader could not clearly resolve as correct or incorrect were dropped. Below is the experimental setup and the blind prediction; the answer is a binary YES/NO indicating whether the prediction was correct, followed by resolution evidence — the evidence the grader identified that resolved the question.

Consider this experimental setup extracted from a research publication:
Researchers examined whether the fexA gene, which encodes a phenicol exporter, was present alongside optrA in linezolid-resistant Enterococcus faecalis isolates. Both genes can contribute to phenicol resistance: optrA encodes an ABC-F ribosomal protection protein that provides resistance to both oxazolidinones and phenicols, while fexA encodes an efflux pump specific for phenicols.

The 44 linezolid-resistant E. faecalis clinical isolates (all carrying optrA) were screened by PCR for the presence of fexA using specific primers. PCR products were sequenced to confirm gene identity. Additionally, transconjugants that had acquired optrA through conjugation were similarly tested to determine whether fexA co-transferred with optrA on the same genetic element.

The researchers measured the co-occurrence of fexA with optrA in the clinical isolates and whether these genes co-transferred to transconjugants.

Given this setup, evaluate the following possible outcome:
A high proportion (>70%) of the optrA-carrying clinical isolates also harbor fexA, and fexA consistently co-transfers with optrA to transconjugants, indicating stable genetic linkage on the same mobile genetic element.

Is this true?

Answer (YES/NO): YES